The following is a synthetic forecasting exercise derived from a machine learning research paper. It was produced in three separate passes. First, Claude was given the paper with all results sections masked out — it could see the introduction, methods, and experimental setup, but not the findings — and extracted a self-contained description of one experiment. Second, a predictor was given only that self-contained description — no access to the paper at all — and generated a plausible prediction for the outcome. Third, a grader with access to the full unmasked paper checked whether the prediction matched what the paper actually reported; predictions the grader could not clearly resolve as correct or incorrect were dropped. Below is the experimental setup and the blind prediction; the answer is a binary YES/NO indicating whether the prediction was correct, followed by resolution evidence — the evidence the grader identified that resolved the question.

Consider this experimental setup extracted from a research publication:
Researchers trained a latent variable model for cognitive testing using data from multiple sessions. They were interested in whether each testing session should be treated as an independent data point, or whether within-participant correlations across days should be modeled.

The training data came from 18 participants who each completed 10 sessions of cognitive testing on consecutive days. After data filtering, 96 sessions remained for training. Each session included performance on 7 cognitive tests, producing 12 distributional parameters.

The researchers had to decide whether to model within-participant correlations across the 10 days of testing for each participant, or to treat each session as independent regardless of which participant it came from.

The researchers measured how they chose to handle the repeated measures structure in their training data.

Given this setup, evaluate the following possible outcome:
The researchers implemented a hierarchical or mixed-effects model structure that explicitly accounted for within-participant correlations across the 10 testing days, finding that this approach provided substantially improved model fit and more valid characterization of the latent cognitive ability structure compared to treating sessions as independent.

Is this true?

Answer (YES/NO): NO